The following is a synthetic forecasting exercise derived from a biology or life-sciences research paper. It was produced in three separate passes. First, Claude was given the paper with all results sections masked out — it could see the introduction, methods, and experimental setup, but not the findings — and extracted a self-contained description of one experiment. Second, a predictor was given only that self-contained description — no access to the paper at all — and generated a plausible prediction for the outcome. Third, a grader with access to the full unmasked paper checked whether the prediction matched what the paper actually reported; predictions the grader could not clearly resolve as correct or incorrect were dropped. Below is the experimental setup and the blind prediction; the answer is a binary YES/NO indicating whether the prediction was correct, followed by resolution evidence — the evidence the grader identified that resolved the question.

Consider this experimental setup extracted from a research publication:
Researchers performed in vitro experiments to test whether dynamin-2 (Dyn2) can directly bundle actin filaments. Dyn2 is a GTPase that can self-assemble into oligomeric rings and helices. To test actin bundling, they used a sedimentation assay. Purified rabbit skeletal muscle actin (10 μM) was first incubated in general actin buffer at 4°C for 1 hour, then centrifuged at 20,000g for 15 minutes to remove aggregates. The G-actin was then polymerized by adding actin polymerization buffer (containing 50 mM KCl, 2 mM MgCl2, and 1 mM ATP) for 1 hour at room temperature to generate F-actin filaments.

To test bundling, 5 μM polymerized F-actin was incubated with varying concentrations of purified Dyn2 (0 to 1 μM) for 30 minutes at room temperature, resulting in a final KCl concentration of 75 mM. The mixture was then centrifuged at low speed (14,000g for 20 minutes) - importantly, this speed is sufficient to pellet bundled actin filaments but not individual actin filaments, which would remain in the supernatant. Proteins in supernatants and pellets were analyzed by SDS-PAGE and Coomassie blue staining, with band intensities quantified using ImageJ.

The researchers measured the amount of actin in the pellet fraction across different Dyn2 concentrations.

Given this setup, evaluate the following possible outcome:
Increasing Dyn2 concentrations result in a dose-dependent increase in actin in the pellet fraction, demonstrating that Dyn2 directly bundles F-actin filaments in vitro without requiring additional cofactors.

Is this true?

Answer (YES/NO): YES